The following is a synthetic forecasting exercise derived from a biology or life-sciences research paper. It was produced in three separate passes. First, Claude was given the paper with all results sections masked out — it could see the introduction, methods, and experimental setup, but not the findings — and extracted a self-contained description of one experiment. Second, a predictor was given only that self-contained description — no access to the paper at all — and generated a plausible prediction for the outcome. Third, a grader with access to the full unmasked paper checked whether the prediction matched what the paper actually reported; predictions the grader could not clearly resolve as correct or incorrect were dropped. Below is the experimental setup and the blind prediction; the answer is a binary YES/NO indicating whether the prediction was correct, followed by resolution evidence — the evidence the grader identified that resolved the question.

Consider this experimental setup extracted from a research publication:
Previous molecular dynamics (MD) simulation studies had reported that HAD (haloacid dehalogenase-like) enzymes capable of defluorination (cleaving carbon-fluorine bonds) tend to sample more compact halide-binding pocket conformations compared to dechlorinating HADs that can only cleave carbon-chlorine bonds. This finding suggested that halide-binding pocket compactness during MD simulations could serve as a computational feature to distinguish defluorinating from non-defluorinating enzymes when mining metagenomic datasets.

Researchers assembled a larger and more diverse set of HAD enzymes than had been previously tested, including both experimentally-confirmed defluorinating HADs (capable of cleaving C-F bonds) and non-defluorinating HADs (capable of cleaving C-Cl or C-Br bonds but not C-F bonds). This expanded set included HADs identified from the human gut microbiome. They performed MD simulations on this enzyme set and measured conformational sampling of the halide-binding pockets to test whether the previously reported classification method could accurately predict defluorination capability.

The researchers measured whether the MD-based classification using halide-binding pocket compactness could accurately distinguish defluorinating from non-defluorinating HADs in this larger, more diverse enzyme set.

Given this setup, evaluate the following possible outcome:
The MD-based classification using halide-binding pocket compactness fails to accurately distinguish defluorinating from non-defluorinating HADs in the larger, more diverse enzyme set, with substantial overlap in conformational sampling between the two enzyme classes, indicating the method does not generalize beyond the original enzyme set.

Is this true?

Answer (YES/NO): YES